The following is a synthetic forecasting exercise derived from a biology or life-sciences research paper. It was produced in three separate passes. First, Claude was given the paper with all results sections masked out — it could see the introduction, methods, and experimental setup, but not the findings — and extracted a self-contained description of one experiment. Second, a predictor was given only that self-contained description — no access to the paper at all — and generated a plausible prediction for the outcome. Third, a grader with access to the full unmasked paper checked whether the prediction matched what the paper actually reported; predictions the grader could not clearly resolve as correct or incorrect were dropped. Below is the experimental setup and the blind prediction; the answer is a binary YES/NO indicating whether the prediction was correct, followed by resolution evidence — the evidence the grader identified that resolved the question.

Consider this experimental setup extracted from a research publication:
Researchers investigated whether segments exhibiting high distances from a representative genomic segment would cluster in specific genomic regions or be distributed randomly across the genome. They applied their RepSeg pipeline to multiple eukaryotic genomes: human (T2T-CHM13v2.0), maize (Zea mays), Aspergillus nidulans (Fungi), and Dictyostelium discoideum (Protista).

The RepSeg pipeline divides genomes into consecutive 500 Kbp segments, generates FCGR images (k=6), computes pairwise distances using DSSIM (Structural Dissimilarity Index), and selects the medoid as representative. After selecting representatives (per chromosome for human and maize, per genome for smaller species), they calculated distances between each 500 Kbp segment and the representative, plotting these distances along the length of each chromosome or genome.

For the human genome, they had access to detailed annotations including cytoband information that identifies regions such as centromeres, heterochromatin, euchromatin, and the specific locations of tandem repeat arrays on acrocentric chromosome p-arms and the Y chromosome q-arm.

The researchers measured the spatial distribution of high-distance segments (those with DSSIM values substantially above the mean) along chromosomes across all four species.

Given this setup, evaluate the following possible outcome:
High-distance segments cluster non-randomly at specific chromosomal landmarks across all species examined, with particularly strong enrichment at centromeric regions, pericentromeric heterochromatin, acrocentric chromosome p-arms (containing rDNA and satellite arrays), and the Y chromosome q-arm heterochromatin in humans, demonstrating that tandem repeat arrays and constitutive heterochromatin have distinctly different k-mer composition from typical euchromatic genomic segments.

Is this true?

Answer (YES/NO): YES